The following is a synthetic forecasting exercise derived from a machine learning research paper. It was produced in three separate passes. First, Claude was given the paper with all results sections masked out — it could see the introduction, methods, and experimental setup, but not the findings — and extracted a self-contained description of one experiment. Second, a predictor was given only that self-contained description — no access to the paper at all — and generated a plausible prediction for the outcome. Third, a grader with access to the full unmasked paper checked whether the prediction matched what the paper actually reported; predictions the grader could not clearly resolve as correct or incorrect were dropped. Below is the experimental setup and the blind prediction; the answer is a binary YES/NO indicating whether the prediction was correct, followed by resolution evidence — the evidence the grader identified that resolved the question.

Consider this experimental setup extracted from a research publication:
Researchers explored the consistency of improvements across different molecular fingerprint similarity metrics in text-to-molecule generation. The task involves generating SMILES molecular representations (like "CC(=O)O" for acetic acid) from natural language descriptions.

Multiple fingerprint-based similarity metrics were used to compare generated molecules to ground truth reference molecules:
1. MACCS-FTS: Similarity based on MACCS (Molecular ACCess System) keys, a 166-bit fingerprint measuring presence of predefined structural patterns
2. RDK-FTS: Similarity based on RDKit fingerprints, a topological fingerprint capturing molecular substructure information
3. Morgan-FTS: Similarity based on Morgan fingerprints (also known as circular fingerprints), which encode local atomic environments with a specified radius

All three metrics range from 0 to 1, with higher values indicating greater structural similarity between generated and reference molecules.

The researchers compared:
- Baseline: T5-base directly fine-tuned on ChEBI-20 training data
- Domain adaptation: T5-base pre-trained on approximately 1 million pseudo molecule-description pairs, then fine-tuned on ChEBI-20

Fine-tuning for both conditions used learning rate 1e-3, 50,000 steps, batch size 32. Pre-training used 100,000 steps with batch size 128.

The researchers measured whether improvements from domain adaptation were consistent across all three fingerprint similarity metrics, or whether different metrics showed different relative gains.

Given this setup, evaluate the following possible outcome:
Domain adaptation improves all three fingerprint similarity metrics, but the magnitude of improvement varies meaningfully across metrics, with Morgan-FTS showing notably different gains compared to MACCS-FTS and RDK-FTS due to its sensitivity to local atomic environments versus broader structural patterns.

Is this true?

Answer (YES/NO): NO